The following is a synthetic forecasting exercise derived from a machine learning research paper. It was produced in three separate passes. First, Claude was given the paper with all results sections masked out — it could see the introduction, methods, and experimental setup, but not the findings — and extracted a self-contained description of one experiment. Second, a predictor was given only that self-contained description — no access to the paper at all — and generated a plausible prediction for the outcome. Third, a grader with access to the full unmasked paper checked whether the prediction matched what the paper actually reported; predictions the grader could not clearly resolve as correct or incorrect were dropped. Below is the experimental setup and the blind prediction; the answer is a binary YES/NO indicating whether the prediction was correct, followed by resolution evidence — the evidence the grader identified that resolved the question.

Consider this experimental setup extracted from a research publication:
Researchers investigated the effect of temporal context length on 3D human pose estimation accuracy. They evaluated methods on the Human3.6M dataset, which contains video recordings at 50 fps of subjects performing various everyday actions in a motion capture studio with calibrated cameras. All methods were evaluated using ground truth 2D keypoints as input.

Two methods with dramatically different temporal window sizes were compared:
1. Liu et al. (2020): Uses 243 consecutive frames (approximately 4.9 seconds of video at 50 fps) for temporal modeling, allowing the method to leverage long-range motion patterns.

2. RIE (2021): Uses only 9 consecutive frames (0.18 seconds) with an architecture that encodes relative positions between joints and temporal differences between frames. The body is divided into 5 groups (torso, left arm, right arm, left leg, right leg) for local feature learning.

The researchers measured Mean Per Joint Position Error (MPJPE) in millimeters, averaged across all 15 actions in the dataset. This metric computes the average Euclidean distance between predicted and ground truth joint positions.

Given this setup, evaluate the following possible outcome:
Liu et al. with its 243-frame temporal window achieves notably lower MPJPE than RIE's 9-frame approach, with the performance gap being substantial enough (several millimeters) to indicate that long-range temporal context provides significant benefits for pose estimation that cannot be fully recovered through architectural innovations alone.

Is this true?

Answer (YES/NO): NO